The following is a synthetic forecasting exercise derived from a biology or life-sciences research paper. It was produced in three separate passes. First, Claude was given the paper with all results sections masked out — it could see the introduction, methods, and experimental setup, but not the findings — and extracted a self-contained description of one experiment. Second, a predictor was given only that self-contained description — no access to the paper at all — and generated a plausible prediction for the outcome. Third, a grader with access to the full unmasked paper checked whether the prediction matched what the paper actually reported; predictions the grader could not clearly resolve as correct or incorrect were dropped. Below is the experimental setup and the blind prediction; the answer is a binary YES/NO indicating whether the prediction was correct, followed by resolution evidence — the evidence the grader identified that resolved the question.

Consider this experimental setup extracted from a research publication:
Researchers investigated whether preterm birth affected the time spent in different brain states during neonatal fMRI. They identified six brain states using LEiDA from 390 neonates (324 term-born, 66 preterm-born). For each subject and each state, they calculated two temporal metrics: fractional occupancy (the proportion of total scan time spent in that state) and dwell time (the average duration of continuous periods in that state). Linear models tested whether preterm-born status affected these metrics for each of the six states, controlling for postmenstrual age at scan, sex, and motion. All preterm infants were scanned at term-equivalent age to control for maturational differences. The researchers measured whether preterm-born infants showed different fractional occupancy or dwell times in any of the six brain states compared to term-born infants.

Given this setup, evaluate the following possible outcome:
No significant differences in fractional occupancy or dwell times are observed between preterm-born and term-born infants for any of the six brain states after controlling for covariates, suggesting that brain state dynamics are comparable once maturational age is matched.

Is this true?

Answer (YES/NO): NO